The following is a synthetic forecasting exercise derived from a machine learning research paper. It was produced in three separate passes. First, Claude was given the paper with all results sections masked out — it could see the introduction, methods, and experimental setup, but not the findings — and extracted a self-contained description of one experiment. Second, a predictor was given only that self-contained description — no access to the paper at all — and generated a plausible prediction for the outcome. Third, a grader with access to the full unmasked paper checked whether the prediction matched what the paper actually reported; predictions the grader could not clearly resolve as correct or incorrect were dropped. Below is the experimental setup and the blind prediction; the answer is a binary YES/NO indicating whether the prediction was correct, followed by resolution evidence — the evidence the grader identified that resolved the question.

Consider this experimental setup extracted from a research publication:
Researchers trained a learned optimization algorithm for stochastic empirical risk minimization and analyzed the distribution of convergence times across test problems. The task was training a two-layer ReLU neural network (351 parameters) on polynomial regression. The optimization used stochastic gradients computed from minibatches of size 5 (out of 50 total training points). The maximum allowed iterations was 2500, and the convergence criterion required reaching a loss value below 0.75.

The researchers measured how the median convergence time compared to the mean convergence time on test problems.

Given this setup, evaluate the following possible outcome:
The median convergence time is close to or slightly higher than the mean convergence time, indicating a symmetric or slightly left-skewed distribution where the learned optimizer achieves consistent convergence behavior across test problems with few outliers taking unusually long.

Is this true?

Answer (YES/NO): NO